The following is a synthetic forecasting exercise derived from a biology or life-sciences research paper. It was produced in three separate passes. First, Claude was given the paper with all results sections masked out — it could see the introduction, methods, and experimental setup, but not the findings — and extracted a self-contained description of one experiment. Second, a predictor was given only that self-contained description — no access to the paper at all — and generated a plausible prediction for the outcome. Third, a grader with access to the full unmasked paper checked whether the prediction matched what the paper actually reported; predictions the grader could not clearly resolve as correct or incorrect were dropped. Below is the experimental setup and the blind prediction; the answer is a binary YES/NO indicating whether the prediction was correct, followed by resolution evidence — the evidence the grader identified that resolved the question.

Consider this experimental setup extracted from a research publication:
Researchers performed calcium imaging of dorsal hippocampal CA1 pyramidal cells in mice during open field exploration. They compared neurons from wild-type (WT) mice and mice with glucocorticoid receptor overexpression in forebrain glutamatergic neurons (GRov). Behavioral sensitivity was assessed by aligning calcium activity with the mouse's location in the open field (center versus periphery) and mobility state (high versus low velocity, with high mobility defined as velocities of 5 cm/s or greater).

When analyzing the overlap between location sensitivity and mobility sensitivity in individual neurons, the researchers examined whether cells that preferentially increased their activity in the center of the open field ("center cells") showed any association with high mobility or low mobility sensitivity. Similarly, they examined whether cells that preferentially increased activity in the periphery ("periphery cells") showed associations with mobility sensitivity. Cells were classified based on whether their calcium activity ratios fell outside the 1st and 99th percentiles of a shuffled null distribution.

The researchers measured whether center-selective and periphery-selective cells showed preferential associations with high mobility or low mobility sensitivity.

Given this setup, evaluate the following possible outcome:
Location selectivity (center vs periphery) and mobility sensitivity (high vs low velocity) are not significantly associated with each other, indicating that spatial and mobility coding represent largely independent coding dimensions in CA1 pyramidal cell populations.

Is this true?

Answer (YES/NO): NO